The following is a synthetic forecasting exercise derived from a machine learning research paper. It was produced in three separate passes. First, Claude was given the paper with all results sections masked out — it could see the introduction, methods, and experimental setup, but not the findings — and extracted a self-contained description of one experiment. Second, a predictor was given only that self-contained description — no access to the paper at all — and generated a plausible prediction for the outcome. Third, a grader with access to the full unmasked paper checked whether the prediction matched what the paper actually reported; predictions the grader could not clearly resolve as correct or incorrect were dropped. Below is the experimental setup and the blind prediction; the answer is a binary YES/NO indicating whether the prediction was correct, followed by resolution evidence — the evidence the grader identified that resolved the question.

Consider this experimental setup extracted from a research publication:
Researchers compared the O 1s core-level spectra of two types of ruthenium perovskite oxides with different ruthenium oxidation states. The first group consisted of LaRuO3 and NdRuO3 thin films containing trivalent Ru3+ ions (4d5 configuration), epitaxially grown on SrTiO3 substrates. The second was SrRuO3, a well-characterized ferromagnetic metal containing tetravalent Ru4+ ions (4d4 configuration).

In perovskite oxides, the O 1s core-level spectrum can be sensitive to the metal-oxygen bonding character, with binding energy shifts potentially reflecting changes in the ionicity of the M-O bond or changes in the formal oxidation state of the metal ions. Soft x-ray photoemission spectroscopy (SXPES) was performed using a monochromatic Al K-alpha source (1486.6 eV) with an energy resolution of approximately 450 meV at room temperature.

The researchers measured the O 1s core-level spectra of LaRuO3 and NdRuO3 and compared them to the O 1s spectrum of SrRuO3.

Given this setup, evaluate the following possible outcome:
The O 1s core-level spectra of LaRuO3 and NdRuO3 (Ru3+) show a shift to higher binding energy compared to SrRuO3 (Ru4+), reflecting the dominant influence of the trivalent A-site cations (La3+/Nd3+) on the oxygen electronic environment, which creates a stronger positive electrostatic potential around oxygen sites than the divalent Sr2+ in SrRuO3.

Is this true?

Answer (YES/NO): YES